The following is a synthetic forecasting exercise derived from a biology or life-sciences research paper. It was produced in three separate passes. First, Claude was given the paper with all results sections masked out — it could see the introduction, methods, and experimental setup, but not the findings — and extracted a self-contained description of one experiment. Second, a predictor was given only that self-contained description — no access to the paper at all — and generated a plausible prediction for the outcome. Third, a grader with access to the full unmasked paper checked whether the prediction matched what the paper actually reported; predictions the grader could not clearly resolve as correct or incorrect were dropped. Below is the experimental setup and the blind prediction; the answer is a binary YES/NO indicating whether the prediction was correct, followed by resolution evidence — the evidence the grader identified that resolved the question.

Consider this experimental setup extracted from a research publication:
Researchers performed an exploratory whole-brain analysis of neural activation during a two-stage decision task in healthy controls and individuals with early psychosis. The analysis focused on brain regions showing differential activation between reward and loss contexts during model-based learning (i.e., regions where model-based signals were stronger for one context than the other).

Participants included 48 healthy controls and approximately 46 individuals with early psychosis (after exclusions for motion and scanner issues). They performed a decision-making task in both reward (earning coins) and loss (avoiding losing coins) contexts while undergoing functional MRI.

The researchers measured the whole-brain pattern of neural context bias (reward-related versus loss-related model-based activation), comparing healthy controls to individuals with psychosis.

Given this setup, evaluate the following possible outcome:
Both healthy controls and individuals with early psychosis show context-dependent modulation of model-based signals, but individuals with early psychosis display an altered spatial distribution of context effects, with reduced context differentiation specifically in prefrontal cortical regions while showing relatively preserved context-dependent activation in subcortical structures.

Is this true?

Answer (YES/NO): NO